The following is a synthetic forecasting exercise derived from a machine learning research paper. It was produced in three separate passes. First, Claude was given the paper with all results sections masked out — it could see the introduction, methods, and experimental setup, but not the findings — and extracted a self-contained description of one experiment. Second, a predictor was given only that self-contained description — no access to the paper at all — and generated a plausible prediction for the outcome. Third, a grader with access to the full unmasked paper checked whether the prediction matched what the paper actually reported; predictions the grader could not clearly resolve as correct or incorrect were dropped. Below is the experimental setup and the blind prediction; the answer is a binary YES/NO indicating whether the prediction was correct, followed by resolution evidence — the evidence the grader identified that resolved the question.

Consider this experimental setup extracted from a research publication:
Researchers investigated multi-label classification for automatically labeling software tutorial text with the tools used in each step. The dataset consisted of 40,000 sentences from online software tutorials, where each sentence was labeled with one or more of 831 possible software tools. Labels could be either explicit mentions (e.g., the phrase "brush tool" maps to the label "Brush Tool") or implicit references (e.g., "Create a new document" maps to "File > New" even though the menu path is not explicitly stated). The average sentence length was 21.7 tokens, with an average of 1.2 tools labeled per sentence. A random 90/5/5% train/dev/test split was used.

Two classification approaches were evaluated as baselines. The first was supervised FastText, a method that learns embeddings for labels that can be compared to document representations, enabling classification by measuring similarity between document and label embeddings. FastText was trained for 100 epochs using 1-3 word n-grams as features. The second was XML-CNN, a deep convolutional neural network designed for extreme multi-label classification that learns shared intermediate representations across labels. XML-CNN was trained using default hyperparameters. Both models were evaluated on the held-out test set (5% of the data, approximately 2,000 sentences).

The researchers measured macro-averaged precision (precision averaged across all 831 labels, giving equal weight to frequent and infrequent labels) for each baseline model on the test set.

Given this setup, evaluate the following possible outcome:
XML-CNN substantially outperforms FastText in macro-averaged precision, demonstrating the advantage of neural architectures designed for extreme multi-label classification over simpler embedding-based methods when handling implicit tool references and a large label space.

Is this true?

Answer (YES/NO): NO